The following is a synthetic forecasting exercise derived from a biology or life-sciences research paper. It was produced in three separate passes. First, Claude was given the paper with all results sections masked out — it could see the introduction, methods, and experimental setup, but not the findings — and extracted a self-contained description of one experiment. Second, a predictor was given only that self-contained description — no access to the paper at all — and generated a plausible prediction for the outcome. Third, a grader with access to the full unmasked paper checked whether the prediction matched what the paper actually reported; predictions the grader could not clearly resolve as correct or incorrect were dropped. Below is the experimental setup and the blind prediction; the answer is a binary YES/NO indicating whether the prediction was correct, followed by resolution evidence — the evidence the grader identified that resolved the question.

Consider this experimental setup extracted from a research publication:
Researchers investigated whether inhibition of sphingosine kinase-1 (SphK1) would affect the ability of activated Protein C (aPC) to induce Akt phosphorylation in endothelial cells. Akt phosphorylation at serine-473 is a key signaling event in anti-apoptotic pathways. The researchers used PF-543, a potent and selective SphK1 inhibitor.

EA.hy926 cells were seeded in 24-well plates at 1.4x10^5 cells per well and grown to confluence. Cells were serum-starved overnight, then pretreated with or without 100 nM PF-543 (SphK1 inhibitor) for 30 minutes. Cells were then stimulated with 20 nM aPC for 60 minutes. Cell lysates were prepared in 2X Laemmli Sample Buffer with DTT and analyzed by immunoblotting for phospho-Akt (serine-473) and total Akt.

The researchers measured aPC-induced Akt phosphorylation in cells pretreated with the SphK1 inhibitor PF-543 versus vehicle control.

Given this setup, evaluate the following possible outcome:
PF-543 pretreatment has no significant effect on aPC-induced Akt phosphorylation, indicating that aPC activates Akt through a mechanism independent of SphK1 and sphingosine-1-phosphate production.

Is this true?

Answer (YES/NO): NO